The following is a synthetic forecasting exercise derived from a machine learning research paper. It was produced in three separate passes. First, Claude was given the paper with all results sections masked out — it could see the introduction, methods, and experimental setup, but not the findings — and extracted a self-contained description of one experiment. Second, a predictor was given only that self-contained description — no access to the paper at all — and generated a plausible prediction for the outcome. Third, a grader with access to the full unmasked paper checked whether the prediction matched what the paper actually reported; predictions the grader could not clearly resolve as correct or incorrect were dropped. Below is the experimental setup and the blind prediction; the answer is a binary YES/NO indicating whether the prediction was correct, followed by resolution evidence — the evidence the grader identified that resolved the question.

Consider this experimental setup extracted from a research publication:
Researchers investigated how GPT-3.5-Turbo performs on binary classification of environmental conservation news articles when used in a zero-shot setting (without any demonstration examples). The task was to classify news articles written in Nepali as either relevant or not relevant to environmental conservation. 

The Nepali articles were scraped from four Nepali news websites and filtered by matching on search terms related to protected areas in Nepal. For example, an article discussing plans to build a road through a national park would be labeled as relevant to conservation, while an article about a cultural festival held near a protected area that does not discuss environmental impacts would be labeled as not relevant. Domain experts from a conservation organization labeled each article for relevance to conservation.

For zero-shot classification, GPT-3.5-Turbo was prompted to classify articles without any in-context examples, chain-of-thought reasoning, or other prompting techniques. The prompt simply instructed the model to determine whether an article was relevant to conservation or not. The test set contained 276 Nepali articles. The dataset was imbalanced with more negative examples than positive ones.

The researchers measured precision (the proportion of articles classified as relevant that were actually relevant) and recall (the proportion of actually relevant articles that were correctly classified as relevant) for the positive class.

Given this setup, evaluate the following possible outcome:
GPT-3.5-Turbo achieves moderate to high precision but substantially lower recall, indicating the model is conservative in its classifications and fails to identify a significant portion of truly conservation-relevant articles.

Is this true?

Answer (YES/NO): YES